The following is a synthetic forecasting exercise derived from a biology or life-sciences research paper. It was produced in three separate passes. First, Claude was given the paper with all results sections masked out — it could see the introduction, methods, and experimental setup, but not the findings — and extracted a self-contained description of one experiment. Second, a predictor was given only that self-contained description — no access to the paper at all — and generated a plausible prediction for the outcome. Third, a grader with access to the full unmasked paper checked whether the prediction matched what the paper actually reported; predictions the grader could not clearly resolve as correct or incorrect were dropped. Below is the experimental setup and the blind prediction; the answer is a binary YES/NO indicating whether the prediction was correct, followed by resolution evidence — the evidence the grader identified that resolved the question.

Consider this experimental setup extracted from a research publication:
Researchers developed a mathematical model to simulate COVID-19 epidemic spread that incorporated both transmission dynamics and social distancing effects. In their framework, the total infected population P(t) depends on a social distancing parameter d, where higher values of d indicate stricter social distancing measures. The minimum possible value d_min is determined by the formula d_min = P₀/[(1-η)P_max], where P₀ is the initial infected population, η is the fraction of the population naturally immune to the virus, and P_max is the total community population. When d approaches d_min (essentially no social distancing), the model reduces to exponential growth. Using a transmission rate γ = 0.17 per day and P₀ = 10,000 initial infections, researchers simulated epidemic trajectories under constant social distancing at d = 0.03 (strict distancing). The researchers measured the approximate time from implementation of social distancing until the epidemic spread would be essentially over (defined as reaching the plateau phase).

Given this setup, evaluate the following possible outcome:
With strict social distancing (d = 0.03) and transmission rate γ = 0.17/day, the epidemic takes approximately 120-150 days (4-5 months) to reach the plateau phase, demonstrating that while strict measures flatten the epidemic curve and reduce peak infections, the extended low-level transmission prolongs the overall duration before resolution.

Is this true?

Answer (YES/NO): NO